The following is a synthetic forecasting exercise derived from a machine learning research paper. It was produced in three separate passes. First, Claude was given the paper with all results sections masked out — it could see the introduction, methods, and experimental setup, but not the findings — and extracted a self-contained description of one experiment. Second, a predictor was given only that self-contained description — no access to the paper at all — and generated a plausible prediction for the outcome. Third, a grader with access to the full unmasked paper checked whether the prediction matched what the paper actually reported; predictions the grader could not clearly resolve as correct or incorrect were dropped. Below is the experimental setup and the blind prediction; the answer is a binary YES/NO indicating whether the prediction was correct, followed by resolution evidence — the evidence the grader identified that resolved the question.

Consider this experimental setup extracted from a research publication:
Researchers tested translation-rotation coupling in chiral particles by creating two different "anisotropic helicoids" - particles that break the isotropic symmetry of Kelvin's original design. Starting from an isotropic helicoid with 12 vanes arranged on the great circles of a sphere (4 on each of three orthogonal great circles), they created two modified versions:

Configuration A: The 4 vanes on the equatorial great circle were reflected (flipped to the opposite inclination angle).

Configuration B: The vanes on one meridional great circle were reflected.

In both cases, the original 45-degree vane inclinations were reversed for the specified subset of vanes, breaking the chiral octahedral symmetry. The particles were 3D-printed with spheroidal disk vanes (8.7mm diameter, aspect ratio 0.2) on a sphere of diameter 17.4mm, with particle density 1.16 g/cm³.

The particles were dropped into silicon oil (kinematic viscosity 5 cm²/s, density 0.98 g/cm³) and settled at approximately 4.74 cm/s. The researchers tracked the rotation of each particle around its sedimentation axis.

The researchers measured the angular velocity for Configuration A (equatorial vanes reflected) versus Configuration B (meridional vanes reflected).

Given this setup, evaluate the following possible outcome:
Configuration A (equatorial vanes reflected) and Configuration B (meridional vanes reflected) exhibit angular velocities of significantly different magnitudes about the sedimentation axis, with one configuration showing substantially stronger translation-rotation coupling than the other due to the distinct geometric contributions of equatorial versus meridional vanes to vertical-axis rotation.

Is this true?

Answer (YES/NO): YES